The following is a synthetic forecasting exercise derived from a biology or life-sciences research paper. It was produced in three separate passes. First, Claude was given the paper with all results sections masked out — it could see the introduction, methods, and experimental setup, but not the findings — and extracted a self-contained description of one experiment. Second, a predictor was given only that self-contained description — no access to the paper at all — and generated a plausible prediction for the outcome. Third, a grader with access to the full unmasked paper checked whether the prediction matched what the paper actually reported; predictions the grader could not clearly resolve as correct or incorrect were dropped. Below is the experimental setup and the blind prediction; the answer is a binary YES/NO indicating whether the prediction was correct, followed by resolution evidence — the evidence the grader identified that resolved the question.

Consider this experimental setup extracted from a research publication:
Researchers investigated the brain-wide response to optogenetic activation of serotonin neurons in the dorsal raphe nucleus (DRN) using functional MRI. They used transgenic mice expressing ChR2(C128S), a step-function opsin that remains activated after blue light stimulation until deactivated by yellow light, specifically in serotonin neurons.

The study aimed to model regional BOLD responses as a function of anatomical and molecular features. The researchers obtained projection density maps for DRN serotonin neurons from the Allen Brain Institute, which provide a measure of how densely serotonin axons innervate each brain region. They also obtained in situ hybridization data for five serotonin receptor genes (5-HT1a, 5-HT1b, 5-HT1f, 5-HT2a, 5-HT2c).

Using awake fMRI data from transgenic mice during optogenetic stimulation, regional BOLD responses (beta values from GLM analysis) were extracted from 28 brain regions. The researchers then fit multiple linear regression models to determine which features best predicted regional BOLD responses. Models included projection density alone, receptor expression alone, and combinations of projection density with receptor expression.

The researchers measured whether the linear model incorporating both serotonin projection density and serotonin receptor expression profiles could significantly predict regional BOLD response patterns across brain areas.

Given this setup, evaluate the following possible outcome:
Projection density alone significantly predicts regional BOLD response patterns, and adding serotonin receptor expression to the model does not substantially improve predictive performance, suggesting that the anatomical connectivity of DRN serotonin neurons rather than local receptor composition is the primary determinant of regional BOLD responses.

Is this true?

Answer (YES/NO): NO